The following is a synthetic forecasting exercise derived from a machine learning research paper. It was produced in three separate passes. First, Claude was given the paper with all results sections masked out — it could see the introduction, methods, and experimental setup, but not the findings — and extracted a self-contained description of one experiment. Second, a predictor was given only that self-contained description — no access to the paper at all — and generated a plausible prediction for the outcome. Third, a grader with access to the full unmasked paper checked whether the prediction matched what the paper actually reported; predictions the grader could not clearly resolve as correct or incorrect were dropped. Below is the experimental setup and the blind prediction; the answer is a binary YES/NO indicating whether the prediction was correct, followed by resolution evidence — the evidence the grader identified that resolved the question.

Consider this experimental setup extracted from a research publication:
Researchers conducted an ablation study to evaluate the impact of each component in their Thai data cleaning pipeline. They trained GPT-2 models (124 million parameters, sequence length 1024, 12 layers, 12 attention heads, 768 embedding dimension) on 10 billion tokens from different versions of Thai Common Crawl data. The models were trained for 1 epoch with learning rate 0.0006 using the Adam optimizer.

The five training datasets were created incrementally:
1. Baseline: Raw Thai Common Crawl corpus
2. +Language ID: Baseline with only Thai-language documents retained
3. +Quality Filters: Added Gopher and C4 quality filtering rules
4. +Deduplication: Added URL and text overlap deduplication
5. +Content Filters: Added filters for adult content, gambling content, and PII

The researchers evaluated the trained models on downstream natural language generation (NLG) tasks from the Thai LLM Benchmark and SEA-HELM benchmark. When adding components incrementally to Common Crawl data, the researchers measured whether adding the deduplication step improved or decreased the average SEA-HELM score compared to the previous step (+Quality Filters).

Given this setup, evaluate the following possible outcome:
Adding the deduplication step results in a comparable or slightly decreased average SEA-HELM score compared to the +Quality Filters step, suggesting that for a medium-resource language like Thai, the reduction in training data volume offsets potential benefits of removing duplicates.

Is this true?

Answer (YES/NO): NO